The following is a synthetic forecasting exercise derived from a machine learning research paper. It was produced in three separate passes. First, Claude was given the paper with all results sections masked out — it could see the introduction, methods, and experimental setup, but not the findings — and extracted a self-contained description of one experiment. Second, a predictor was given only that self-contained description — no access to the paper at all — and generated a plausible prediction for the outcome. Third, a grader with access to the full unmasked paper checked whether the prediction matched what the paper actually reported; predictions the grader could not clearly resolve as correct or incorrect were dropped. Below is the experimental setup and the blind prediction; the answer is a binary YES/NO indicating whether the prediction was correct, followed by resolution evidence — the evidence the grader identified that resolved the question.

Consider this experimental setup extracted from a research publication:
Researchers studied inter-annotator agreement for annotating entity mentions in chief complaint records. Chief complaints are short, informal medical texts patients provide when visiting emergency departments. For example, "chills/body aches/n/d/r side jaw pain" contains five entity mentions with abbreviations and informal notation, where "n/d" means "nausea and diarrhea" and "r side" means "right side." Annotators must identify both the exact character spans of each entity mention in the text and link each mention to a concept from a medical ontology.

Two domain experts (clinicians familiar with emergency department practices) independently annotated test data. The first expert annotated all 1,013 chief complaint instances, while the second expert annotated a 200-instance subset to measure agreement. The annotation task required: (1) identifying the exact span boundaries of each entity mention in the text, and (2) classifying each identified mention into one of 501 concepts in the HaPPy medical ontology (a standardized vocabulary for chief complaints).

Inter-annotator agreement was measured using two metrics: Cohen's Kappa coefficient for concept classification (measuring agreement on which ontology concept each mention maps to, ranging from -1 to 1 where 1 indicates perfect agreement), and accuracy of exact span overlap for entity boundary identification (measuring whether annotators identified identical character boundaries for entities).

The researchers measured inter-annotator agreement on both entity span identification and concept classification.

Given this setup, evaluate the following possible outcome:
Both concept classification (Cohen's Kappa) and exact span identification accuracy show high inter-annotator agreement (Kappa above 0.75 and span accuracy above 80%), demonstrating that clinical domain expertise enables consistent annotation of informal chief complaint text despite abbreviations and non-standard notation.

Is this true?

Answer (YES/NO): YES